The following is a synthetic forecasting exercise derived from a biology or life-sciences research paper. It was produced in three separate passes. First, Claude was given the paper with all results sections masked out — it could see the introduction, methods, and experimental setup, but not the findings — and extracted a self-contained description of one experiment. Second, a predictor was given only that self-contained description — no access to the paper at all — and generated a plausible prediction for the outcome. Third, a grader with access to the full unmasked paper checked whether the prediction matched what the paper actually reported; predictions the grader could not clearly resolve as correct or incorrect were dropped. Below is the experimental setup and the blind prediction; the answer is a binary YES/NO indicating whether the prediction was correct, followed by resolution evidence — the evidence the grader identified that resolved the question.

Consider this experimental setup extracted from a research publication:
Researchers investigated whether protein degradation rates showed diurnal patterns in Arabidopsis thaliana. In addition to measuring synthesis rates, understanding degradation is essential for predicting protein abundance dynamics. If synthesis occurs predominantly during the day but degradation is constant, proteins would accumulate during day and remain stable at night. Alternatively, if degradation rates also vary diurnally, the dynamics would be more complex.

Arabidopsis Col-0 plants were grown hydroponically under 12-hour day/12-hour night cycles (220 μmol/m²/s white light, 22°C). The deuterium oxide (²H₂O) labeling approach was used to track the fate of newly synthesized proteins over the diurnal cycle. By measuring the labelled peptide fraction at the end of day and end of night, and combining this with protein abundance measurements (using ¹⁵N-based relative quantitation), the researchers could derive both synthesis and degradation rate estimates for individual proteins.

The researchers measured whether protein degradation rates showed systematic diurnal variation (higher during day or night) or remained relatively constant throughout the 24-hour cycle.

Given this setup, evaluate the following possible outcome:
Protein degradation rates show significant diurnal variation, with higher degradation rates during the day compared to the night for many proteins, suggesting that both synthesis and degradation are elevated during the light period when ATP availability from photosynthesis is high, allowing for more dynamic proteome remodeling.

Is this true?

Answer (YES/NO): YES